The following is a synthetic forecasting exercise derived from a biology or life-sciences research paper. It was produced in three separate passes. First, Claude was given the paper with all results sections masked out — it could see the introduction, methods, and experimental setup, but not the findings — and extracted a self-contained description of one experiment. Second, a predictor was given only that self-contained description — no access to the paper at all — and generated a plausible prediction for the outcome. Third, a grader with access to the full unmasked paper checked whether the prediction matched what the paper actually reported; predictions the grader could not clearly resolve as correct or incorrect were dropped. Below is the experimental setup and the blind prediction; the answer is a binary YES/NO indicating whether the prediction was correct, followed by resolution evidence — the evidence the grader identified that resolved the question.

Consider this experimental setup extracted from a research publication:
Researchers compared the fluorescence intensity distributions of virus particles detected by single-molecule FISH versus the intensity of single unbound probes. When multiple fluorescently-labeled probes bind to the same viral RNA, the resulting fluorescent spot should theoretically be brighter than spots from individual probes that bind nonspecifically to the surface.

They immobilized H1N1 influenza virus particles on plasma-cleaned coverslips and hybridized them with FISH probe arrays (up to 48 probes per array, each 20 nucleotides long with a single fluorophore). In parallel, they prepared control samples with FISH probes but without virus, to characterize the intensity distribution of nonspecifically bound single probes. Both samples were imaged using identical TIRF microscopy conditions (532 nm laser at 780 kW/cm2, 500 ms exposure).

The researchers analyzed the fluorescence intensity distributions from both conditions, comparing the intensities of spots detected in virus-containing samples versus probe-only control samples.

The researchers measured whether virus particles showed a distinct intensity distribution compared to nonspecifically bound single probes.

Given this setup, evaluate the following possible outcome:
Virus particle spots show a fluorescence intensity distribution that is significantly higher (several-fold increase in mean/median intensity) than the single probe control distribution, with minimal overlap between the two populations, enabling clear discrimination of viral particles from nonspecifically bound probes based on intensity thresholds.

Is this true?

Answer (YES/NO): YES